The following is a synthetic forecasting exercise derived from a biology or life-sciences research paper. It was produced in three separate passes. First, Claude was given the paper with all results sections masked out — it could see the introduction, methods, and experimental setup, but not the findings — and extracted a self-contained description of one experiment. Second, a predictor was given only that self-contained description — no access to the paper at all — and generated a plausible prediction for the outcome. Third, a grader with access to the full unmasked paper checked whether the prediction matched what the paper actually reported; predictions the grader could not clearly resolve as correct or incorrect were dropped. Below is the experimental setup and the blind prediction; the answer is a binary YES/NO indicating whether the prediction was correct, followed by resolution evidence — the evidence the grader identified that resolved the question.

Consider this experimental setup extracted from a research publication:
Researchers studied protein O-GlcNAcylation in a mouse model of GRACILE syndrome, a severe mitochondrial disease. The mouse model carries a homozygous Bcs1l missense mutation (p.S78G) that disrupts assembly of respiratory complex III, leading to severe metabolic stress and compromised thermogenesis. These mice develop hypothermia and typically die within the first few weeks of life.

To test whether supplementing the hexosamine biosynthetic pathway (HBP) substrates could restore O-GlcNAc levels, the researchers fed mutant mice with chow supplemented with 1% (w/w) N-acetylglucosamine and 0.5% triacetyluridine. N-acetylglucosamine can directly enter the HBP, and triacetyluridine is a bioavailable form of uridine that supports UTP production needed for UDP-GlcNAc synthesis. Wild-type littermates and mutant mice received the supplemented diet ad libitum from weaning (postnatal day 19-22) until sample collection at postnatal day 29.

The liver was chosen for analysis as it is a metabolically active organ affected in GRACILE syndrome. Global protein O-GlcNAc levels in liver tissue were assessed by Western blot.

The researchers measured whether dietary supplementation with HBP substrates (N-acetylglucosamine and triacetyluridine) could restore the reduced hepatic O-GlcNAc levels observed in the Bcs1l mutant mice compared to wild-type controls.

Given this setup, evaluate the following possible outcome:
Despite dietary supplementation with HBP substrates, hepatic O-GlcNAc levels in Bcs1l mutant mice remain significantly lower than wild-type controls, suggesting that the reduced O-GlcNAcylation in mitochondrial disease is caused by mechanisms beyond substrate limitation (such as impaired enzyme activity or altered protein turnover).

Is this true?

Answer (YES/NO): YES